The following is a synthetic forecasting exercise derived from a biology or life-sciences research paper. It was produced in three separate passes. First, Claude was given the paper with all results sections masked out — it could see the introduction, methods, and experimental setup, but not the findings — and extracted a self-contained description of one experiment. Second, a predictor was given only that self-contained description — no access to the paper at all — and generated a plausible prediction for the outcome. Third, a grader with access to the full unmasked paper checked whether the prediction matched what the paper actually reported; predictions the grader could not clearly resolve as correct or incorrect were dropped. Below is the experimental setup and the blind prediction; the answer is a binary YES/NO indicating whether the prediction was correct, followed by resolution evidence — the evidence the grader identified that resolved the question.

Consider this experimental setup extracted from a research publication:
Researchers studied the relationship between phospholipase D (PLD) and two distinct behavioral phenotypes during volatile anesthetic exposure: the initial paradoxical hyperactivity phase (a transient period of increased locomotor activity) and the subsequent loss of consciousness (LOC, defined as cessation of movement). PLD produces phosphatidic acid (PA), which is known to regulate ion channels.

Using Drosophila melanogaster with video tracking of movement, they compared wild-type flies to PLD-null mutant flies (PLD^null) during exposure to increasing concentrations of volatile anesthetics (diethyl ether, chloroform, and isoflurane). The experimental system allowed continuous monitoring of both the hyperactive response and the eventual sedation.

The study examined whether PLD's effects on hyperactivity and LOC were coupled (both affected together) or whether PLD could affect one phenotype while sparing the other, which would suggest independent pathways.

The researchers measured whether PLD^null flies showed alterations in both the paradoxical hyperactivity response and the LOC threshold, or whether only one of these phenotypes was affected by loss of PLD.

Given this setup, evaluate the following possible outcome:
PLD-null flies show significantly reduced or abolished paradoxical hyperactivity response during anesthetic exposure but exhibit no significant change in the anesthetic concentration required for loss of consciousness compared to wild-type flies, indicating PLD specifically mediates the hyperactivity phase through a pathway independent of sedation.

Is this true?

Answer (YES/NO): NO